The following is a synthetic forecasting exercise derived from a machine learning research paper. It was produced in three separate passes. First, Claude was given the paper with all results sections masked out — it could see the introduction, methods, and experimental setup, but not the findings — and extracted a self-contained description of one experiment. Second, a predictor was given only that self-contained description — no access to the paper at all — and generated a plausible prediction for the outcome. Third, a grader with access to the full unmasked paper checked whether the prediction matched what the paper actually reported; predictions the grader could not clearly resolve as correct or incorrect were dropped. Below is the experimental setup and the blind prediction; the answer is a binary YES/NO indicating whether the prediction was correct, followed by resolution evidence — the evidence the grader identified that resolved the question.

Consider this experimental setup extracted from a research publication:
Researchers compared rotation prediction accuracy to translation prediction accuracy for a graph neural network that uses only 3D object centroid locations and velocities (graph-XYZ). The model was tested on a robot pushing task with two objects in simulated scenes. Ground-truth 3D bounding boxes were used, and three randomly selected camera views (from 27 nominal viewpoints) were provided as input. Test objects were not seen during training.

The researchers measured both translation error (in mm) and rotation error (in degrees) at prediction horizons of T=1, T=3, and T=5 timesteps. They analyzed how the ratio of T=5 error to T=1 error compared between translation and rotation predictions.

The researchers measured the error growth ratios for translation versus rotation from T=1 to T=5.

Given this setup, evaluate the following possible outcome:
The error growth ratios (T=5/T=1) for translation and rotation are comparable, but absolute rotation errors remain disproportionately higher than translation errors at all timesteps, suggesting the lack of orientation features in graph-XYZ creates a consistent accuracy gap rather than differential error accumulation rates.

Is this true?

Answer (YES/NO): NO